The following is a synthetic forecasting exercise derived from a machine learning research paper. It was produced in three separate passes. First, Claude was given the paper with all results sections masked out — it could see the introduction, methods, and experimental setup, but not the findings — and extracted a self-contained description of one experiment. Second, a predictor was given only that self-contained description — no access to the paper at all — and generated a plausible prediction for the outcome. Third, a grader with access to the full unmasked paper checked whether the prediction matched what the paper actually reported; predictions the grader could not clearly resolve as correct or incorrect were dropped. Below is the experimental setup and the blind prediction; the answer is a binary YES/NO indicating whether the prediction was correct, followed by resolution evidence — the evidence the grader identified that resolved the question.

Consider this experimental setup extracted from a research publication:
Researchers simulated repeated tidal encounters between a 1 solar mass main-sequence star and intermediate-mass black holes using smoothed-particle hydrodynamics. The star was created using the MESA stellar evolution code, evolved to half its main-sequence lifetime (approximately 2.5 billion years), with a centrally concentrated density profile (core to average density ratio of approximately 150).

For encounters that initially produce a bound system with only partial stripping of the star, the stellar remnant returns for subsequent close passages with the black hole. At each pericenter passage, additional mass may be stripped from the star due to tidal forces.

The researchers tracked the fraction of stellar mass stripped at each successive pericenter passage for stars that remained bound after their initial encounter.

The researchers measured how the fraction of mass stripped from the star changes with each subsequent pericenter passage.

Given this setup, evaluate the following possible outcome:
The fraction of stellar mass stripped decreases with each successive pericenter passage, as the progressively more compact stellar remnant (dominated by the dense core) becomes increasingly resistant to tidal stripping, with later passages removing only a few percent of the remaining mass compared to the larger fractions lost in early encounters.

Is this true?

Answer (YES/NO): NO